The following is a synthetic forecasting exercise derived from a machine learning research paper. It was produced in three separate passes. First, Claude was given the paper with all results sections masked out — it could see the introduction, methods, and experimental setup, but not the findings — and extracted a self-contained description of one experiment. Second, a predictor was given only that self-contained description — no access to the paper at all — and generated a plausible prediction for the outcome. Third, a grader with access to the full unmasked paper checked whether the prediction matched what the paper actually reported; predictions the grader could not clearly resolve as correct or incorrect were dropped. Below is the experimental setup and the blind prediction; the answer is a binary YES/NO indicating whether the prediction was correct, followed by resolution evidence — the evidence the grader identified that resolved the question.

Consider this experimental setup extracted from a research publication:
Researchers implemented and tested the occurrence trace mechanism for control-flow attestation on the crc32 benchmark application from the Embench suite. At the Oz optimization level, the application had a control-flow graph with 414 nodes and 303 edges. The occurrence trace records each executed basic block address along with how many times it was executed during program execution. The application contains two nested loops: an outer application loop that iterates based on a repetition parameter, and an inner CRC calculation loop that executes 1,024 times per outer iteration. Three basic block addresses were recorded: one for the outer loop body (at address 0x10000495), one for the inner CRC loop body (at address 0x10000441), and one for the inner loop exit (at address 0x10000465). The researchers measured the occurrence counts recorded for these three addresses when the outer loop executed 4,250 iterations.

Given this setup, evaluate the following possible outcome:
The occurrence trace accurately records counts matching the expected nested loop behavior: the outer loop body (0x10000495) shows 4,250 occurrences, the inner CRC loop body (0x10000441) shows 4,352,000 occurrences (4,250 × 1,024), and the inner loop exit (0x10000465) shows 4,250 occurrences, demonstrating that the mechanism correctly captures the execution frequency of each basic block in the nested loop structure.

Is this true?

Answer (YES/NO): YES